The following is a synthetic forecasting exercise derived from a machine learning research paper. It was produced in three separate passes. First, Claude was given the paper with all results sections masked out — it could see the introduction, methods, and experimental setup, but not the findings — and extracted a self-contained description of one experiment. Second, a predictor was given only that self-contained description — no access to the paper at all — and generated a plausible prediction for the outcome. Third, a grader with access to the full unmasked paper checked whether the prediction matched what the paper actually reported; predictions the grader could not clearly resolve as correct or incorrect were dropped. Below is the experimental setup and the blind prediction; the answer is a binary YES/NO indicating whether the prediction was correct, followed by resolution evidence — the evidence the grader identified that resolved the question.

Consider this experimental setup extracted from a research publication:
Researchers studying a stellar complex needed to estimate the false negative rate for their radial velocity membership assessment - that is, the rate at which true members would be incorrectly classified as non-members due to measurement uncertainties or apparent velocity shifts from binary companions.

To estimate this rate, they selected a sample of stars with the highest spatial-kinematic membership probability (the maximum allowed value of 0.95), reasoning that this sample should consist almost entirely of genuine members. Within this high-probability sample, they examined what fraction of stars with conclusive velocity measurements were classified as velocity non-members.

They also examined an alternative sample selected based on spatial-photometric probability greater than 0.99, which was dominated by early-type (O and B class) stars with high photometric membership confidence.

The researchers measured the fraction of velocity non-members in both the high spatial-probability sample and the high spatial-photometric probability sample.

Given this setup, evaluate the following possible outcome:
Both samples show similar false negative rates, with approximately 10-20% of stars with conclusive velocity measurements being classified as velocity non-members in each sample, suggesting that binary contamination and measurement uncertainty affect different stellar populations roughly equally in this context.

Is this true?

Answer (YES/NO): NO